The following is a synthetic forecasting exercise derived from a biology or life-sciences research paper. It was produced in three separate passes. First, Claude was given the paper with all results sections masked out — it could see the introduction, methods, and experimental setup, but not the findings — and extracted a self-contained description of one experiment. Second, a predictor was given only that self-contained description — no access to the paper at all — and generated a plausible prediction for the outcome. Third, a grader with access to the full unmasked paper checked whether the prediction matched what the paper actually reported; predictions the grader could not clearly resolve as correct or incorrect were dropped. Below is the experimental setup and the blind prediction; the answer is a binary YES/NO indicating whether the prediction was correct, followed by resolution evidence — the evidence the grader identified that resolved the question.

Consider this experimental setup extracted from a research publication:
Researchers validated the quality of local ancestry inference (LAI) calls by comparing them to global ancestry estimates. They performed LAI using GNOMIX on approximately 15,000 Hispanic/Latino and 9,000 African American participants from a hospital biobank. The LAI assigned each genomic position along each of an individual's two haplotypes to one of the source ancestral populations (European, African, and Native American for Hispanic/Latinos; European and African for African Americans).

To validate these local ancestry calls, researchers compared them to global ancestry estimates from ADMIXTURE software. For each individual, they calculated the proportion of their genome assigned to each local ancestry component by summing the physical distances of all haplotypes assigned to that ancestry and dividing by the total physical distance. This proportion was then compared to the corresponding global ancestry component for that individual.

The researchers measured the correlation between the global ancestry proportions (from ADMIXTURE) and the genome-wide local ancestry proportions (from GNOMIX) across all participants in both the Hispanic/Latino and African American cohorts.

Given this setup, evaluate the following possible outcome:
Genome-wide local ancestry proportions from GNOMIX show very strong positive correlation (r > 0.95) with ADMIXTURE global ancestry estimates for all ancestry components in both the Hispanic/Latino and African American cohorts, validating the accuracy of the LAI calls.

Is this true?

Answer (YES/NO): YES